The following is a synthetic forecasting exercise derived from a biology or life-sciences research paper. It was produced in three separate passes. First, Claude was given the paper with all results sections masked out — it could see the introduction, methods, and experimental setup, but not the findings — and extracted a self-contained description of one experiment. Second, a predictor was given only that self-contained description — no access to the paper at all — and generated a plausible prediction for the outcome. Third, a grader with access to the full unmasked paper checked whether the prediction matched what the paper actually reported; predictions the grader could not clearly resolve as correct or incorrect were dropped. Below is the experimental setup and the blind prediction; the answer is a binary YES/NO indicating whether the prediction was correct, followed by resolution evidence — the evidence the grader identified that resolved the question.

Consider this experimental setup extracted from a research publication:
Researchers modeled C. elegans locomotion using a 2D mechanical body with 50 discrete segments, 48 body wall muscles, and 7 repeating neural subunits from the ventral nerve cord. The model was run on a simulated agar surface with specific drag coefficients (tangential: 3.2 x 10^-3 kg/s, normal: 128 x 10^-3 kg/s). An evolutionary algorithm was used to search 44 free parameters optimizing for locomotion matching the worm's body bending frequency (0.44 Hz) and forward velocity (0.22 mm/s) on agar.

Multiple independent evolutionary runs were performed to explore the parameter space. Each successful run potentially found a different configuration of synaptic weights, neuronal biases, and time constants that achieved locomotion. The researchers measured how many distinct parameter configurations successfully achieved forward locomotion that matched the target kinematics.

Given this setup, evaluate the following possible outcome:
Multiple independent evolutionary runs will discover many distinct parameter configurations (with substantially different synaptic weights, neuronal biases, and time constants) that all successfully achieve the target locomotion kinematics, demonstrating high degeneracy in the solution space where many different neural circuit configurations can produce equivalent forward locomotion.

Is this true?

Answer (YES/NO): YES